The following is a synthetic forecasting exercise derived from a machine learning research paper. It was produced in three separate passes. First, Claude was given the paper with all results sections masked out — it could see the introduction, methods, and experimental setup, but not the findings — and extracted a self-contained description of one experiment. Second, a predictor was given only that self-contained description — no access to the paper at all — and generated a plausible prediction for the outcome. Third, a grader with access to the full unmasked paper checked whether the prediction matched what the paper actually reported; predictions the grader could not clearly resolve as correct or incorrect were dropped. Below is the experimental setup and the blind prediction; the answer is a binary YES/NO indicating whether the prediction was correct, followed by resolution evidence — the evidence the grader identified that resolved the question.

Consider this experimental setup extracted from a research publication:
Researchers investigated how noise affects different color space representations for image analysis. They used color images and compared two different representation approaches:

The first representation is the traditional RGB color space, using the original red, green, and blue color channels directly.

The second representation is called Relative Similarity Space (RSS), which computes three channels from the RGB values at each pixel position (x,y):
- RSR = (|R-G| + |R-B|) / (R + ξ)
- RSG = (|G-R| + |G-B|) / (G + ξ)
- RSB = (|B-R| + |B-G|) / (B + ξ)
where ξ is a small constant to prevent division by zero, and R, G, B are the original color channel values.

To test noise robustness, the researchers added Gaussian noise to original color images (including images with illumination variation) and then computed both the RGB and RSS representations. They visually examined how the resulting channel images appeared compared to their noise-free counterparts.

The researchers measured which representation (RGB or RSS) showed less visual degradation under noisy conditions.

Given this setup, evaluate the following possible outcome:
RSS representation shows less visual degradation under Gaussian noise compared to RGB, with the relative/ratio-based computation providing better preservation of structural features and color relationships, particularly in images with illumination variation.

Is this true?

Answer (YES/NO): YES